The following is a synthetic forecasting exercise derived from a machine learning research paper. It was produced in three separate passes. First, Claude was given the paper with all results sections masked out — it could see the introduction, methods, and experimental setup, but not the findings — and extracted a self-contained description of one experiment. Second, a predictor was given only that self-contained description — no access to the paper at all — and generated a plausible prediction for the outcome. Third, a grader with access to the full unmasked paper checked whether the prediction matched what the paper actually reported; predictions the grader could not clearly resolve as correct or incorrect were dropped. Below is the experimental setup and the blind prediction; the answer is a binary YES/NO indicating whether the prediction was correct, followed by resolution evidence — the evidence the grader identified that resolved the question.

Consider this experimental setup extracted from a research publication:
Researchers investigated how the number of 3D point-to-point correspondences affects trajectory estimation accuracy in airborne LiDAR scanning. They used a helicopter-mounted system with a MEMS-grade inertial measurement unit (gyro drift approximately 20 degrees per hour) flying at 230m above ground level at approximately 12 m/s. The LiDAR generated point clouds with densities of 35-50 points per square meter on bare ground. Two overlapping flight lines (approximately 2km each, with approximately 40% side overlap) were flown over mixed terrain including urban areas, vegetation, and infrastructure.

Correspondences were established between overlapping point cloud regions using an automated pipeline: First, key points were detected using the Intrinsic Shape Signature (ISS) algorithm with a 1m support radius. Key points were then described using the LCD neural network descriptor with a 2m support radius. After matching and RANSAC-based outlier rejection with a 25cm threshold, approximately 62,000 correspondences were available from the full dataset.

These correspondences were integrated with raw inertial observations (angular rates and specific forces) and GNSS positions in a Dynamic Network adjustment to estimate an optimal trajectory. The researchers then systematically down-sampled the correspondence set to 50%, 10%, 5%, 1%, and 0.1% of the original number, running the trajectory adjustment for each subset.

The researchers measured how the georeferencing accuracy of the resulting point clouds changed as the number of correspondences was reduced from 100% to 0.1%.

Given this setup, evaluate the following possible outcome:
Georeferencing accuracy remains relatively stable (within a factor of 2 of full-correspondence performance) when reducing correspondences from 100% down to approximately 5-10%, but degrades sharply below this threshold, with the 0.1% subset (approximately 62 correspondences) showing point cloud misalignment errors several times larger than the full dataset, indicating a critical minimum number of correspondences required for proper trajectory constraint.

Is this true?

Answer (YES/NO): NO